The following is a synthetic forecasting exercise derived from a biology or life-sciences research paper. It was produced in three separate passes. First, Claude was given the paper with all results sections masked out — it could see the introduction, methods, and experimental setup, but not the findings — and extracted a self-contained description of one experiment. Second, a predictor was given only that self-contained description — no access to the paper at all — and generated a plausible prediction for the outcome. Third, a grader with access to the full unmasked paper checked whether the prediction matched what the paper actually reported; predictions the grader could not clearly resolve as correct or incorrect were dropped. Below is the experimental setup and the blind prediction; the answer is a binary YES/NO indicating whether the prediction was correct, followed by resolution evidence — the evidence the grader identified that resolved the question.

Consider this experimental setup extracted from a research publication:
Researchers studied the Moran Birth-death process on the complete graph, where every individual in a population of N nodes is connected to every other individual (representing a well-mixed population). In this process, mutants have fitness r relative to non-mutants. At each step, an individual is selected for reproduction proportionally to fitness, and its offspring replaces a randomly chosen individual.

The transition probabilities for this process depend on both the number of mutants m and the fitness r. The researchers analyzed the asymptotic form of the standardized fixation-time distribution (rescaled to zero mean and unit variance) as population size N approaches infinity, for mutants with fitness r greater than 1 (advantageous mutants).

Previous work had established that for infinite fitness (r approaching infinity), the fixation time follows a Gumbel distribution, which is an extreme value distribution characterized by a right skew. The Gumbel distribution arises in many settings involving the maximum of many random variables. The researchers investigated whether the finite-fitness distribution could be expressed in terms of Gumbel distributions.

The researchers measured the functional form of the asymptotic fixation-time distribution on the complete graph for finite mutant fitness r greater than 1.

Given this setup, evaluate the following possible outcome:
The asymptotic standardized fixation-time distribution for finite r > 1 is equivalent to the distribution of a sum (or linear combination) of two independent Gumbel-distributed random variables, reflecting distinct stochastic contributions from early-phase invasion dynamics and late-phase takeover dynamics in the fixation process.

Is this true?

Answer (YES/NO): YES